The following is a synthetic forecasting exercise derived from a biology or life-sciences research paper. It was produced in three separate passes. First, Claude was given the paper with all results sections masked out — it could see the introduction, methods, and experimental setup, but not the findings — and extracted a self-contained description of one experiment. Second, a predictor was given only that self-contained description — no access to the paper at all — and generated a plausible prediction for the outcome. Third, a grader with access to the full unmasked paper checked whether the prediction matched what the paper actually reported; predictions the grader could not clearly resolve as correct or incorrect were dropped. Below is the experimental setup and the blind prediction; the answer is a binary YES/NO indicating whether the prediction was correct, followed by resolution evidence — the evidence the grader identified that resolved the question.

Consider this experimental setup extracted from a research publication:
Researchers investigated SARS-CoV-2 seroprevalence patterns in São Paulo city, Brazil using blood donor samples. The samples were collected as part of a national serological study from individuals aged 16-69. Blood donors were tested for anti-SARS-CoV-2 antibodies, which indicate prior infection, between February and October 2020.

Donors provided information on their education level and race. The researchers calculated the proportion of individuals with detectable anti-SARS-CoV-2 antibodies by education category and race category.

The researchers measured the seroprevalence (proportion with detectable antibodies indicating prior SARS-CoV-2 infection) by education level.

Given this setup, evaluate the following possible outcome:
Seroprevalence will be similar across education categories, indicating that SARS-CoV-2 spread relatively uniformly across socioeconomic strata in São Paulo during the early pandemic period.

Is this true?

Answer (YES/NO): NO